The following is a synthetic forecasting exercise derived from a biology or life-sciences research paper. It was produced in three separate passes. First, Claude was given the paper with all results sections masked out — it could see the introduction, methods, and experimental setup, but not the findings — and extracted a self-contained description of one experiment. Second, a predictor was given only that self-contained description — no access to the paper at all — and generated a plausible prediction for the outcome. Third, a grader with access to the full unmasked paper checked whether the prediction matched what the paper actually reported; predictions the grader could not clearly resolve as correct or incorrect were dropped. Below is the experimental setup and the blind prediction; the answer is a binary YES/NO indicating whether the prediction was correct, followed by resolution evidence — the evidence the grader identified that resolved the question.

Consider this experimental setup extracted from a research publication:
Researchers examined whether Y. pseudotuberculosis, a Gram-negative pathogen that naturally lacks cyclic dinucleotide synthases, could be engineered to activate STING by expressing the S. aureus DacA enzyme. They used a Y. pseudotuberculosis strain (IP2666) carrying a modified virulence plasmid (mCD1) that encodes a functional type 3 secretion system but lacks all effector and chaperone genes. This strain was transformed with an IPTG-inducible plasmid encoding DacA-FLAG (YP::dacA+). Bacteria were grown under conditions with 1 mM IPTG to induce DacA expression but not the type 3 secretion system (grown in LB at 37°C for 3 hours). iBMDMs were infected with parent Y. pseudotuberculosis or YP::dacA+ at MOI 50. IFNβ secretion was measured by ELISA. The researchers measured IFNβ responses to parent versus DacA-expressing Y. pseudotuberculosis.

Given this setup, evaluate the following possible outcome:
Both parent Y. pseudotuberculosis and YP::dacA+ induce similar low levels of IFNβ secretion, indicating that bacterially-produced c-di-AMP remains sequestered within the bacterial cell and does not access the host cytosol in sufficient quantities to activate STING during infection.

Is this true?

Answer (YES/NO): NO